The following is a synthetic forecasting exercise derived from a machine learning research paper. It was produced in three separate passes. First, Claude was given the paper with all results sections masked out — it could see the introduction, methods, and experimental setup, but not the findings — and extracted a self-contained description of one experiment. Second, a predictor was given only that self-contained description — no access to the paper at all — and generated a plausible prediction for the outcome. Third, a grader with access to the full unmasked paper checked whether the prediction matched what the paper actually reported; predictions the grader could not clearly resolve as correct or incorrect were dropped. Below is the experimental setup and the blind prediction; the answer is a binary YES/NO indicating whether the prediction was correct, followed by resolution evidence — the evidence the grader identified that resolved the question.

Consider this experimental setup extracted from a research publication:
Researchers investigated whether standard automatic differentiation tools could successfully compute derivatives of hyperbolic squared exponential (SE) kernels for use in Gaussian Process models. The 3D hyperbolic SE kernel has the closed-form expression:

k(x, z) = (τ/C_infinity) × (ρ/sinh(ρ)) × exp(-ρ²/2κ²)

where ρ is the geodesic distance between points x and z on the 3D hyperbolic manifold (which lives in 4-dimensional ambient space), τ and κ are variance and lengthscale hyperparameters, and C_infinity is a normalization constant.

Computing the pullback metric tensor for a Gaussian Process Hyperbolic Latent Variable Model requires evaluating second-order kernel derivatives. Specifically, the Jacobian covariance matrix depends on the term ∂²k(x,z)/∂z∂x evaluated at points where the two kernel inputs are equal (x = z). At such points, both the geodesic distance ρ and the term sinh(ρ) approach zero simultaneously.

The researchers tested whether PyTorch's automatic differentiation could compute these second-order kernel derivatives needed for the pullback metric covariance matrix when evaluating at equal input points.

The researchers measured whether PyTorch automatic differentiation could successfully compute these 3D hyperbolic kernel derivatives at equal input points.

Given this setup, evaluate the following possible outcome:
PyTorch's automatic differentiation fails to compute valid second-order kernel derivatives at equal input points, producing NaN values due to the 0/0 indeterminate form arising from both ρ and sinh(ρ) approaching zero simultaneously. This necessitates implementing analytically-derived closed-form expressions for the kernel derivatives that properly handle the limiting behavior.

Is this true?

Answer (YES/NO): YES